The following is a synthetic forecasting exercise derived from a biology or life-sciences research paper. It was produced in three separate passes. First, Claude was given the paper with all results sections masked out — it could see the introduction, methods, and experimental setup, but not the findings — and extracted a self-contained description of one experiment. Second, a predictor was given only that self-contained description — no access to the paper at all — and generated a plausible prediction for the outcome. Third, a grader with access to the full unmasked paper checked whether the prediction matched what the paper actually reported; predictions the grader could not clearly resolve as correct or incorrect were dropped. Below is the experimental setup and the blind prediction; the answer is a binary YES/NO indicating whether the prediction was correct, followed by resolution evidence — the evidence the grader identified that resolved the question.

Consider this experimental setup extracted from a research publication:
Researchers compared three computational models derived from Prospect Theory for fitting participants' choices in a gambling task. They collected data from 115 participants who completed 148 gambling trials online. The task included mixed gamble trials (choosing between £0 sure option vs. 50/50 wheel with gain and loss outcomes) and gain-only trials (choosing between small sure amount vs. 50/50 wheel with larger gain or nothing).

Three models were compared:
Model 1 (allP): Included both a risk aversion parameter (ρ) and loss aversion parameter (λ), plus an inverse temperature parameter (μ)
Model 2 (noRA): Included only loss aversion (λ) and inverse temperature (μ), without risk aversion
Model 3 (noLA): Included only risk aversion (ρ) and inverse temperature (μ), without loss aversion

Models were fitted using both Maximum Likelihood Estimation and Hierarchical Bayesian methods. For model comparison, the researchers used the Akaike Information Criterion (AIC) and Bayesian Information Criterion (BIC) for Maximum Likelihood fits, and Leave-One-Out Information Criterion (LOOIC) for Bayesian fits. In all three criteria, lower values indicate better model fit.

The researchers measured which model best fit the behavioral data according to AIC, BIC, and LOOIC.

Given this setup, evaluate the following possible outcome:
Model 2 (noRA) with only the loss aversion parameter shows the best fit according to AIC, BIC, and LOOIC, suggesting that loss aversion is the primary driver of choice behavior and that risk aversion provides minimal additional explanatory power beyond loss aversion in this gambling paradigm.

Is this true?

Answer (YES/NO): NO